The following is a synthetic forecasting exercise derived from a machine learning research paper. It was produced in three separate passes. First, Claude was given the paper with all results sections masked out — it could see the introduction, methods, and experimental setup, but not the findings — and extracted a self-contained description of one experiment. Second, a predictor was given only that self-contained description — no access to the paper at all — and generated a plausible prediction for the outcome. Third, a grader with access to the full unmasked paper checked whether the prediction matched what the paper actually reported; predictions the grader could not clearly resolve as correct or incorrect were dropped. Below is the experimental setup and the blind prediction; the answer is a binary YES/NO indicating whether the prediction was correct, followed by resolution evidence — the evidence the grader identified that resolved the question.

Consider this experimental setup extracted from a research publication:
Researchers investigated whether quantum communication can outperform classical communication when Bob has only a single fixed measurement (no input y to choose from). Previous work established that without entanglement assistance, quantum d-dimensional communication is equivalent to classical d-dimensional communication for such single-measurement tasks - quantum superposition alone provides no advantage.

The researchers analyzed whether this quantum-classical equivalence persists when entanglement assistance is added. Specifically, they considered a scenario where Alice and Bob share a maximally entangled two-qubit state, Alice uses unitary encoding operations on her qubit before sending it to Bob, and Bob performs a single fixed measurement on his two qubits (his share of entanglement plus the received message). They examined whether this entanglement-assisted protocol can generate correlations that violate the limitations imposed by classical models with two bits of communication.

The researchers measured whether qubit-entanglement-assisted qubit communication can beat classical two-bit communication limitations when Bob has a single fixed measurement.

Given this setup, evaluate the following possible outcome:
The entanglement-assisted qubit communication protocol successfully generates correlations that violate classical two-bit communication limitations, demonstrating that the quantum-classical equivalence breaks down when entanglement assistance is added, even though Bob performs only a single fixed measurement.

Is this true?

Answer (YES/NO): NO